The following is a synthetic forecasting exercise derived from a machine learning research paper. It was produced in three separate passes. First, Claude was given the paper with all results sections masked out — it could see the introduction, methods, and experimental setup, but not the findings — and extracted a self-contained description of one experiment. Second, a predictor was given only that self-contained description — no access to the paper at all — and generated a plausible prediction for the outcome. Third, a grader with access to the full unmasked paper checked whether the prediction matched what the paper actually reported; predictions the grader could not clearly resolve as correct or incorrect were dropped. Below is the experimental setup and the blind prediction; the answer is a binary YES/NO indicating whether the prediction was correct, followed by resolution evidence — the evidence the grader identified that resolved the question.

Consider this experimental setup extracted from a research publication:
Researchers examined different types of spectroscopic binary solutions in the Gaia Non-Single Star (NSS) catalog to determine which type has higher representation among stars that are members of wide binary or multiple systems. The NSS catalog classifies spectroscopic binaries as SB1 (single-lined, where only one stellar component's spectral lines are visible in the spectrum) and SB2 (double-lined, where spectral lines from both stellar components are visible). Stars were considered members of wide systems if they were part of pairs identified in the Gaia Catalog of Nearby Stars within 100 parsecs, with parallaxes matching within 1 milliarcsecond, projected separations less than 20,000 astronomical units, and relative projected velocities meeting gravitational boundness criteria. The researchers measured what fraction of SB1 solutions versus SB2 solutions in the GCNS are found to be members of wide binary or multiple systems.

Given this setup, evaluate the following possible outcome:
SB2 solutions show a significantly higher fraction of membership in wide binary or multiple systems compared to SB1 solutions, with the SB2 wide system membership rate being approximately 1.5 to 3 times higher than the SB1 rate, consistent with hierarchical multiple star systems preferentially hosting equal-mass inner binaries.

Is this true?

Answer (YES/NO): YES